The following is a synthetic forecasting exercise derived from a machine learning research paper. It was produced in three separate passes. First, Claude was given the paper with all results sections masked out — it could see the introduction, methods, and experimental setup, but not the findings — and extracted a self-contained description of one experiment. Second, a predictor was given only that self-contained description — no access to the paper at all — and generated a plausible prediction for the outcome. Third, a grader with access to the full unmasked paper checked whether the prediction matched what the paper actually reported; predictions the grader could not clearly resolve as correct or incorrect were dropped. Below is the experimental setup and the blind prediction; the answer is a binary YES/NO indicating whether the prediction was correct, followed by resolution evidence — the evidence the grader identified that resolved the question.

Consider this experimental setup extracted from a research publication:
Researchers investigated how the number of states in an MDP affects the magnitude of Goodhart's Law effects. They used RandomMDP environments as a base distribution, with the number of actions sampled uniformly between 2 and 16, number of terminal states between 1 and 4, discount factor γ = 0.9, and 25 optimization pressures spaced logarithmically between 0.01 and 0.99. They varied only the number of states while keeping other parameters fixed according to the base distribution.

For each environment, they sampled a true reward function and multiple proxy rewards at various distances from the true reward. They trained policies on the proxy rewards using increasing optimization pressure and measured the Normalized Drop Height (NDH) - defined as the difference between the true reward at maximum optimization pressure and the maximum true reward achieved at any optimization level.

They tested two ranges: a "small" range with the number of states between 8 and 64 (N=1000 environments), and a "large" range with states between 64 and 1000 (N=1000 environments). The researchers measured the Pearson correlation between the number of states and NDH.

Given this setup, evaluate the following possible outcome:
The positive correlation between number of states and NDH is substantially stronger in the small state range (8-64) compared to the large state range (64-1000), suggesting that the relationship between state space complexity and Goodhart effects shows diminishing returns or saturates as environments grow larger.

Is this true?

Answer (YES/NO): NO